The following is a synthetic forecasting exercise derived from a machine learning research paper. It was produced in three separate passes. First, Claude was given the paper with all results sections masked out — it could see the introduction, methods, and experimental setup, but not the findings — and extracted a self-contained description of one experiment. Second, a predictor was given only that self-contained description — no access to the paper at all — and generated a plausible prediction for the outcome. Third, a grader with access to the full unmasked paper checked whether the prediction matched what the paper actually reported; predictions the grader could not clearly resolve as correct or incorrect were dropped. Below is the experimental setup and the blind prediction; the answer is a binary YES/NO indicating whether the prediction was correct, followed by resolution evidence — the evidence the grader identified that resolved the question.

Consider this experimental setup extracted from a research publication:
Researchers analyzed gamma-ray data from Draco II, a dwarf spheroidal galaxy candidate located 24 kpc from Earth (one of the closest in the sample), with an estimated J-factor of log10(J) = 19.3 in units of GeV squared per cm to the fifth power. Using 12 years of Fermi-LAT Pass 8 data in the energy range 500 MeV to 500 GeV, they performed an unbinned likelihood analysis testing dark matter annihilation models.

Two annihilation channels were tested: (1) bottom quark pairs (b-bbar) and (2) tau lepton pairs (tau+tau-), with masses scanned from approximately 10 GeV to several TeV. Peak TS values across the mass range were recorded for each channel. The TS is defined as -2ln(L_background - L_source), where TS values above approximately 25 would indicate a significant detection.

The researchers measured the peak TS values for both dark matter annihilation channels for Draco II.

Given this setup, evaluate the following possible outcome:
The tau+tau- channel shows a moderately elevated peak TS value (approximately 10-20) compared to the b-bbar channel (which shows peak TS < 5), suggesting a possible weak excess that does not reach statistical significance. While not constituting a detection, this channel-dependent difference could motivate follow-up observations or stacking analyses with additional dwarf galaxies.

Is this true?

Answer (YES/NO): NO